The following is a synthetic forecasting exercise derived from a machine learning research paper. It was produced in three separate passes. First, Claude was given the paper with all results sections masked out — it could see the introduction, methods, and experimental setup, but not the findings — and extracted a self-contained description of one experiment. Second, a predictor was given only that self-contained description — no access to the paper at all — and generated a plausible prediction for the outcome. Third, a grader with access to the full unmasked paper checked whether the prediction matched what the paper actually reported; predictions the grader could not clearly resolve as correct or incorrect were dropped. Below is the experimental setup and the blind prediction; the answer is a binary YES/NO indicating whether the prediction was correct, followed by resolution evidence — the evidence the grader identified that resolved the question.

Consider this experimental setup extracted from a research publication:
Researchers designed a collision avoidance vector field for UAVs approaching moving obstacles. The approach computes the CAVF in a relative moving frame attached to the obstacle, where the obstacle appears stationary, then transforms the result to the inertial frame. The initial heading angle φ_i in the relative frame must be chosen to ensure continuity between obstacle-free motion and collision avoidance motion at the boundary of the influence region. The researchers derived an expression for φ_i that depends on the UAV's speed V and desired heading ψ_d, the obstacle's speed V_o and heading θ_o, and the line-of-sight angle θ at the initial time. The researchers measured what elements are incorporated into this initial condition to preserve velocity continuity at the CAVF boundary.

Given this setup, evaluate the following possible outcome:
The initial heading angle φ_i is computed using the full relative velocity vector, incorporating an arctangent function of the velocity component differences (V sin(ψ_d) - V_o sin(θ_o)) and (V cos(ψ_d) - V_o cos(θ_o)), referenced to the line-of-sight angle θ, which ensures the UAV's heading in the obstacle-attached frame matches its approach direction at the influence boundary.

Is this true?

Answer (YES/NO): NO